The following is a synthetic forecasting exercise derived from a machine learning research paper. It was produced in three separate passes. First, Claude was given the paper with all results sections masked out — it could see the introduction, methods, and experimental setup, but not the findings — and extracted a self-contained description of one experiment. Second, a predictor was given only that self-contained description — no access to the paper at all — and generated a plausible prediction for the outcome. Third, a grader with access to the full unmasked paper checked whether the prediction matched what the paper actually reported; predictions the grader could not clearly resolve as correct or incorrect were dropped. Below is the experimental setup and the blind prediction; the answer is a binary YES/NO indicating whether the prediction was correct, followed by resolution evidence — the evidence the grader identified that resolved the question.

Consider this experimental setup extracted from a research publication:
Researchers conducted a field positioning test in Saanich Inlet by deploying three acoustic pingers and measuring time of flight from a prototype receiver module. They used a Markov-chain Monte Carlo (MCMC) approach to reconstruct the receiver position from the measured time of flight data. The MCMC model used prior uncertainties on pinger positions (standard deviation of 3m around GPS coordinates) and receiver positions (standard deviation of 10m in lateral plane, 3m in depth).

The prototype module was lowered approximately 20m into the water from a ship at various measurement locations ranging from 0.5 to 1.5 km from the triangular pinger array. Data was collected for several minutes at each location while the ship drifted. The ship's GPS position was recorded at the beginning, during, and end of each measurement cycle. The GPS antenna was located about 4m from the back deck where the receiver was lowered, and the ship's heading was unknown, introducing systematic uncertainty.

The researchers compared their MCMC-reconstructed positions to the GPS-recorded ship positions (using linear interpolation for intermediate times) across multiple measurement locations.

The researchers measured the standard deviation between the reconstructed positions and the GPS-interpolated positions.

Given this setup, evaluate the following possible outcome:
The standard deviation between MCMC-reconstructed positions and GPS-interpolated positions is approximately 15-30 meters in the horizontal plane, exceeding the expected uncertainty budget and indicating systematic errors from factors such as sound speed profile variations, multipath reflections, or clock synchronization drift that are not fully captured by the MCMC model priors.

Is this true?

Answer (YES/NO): NO